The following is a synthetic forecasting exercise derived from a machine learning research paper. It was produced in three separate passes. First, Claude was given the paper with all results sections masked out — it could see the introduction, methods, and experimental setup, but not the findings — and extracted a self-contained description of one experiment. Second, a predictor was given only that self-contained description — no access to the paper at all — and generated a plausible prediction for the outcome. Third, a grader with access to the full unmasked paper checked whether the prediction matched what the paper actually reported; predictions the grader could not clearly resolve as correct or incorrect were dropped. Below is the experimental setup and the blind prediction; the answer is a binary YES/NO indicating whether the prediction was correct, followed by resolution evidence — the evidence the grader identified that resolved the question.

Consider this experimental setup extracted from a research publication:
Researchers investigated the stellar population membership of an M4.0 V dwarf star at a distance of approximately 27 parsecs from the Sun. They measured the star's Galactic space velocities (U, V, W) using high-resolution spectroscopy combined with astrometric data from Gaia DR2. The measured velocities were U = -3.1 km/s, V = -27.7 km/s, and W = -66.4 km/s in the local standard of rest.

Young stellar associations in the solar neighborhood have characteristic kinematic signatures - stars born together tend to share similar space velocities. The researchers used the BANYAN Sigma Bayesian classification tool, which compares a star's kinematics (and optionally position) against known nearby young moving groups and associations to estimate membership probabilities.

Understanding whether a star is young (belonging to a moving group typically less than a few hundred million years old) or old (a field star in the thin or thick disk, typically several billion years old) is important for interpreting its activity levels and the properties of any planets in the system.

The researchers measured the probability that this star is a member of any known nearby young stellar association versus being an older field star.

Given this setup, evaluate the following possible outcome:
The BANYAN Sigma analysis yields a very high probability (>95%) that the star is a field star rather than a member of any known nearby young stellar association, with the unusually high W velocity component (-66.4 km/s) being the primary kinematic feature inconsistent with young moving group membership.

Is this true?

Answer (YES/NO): YES